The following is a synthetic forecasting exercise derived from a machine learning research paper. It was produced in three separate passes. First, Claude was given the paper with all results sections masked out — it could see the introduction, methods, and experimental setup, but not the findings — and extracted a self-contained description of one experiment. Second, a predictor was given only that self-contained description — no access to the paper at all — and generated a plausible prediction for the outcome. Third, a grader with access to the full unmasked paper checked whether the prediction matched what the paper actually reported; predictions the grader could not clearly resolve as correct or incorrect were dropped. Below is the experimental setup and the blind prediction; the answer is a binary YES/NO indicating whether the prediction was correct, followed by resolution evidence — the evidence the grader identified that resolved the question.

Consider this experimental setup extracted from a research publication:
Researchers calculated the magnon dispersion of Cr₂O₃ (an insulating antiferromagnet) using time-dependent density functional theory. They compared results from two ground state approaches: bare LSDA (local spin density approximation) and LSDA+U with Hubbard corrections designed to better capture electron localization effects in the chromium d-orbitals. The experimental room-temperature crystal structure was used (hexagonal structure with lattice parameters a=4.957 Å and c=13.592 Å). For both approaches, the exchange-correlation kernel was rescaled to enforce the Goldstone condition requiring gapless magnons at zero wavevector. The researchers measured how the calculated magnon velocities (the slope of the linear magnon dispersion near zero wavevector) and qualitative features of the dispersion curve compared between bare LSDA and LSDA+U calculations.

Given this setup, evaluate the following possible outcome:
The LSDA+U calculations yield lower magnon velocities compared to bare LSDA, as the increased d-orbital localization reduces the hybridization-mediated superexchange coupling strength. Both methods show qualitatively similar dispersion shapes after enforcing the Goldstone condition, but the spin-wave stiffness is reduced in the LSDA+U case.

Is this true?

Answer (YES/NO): NO